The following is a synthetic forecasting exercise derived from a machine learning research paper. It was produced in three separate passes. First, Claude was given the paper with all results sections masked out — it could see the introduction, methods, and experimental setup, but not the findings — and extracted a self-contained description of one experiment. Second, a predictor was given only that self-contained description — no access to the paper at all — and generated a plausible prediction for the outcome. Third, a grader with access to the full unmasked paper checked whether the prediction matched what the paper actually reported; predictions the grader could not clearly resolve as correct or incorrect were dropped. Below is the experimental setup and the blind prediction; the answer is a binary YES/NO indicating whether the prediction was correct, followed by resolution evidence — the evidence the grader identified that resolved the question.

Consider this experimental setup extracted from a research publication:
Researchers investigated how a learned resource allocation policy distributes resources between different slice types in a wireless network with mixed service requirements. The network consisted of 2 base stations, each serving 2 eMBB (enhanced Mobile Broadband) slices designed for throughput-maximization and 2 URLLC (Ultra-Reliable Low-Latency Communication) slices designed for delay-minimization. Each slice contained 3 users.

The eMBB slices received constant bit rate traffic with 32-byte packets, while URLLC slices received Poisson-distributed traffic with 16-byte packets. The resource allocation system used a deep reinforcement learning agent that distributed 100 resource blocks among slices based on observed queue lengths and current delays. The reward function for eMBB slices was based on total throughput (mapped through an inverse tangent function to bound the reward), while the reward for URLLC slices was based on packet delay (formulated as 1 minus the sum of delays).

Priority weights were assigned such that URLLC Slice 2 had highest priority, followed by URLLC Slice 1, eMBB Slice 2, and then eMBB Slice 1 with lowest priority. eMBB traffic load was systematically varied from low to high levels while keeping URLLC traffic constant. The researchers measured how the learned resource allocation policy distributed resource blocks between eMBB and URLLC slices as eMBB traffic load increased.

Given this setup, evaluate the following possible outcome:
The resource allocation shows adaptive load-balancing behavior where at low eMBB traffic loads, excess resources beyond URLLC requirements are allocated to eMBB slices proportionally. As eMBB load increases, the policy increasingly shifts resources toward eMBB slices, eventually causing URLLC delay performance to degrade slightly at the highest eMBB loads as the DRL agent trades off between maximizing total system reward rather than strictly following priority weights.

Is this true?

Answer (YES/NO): NO